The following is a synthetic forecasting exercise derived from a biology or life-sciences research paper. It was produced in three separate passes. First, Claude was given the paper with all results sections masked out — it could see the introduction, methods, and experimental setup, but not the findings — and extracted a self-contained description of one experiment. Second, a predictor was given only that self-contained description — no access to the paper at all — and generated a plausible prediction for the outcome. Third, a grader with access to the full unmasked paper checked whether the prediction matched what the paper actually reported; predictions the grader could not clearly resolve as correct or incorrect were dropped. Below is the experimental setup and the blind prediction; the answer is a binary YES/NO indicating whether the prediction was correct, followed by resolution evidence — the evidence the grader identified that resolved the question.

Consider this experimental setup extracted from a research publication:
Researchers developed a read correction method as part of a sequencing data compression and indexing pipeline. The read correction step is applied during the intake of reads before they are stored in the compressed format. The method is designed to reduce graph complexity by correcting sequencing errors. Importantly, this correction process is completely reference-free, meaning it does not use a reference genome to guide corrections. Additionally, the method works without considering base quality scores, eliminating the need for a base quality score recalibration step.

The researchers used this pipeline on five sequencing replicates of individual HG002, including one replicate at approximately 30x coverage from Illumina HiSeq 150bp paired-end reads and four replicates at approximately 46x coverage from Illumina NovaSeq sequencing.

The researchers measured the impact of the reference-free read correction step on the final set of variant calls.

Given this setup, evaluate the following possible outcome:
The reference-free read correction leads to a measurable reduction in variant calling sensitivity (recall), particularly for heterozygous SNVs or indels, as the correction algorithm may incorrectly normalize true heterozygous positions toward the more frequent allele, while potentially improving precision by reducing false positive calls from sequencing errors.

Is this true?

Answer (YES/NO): NO